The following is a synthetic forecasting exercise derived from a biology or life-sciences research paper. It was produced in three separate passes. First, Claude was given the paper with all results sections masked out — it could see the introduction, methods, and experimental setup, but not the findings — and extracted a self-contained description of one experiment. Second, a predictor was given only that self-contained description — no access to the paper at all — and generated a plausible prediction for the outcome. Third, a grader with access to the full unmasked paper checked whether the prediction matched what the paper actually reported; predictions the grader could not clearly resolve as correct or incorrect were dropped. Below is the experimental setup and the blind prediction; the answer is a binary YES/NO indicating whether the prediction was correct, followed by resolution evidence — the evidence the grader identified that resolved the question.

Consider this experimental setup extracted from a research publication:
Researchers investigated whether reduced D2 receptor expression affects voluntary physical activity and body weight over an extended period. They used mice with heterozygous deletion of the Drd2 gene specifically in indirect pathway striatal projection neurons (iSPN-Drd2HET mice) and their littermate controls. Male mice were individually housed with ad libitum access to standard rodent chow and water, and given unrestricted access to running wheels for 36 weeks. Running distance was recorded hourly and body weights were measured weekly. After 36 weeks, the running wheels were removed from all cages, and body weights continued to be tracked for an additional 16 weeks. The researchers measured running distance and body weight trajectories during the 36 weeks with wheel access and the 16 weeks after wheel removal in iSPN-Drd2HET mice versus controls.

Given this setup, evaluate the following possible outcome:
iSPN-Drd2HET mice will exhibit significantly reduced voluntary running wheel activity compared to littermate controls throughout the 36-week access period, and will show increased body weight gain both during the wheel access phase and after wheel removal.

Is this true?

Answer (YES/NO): NO